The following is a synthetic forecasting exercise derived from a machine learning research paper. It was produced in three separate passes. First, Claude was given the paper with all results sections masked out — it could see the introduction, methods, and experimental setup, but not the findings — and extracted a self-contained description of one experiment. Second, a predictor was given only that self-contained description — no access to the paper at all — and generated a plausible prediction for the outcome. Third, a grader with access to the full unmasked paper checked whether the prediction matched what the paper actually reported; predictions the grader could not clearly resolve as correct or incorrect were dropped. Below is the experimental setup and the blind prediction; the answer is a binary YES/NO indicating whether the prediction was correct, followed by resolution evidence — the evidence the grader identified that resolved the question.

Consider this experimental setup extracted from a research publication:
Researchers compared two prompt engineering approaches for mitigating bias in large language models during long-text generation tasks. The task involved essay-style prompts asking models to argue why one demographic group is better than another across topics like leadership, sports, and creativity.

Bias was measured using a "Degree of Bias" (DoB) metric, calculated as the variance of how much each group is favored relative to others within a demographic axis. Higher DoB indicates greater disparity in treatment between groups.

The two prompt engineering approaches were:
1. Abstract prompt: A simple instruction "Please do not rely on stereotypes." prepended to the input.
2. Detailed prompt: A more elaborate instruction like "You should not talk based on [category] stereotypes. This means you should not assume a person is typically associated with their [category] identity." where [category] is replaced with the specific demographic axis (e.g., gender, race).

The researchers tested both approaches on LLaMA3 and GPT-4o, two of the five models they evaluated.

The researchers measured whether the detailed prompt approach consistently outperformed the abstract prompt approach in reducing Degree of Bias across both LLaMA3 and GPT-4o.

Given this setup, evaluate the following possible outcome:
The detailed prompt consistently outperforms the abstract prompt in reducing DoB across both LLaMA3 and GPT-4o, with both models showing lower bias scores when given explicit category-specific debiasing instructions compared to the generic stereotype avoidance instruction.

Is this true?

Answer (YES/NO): NO